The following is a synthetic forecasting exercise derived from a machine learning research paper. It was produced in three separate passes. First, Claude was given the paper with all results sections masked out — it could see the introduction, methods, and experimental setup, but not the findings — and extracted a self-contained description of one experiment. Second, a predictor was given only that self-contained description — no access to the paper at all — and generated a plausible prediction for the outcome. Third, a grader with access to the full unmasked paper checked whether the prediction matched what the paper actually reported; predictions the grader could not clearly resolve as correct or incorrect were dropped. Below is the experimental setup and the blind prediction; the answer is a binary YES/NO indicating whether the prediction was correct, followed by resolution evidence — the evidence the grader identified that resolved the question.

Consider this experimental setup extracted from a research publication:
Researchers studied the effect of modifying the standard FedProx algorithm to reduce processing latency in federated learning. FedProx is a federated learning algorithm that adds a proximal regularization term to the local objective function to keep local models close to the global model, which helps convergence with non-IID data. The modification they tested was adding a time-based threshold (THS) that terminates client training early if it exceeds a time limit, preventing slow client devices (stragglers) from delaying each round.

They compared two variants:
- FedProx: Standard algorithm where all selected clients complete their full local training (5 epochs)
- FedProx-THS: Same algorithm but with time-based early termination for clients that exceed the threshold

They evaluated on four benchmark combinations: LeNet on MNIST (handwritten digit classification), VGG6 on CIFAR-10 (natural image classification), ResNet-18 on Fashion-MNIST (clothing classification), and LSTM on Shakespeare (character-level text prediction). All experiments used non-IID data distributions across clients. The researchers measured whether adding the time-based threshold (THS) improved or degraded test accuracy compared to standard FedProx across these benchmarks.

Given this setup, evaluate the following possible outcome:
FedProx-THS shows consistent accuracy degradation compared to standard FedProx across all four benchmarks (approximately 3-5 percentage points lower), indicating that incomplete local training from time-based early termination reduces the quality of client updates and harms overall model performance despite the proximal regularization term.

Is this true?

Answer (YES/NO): NO